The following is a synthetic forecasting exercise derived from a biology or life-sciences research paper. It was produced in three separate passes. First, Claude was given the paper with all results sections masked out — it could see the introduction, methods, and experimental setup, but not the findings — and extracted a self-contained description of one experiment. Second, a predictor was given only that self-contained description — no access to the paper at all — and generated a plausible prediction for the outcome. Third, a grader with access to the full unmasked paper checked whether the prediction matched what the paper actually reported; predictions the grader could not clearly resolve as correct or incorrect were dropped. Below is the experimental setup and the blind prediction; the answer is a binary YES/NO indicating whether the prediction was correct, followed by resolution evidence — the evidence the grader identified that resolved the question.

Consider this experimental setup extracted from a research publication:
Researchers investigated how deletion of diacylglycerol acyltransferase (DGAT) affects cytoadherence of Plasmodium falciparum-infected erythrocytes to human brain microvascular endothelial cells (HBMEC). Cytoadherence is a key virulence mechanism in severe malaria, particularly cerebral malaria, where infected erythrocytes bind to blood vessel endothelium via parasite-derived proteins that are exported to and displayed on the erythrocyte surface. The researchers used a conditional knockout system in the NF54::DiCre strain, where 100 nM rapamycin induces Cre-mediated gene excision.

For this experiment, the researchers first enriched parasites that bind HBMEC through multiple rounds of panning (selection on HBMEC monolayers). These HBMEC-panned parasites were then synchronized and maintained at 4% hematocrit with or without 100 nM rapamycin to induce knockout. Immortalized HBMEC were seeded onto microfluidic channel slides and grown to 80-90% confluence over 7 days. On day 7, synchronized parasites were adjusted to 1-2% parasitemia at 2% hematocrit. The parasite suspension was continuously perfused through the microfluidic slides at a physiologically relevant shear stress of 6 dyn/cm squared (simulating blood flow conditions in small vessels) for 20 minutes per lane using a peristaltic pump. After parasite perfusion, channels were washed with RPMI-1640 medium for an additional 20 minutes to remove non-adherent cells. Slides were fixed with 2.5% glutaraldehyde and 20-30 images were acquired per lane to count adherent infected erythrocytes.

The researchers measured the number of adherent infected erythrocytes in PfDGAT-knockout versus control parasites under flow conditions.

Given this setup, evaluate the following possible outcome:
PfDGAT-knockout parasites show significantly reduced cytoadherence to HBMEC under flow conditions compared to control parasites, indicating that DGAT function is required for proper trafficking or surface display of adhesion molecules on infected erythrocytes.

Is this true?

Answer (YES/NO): YES